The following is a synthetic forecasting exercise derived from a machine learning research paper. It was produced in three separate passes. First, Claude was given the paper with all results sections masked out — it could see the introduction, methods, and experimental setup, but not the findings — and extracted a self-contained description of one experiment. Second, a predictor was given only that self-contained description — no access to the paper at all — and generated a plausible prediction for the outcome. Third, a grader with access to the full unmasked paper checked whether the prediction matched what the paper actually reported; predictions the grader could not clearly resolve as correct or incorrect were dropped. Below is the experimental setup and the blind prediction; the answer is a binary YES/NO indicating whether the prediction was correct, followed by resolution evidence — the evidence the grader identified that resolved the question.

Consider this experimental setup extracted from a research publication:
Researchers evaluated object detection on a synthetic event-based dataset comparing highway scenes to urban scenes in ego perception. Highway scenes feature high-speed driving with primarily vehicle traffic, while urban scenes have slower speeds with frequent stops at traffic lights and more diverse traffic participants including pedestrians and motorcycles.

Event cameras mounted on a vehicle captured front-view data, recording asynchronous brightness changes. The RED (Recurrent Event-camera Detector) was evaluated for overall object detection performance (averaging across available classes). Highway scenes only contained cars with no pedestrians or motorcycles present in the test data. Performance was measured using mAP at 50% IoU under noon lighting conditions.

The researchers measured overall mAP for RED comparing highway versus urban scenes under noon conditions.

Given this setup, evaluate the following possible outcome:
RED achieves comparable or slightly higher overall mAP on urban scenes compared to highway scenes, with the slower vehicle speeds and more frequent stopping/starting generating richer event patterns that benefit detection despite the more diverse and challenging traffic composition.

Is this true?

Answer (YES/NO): NO